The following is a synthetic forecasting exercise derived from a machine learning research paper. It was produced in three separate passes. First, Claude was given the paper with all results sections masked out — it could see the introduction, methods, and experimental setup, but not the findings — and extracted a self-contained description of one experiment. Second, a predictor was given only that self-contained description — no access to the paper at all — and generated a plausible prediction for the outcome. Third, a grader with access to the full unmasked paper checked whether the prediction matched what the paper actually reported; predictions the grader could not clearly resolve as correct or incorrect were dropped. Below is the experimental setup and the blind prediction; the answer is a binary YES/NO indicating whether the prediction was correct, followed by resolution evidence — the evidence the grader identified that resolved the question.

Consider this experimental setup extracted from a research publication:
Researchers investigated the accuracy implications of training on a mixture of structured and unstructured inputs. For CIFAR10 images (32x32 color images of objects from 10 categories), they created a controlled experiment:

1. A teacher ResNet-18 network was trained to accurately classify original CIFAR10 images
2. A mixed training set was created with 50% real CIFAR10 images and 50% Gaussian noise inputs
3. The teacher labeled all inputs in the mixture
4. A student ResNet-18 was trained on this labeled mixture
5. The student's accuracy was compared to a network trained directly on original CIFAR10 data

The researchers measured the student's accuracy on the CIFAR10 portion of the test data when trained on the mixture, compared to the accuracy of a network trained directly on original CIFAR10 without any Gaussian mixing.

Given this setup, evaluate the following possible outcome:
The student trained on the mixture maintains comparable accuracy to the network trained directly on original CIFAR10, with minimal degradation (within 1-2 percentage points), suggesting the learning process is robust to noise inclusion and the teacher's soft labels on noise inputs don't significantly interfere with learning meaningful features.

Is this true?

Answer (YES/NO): YES